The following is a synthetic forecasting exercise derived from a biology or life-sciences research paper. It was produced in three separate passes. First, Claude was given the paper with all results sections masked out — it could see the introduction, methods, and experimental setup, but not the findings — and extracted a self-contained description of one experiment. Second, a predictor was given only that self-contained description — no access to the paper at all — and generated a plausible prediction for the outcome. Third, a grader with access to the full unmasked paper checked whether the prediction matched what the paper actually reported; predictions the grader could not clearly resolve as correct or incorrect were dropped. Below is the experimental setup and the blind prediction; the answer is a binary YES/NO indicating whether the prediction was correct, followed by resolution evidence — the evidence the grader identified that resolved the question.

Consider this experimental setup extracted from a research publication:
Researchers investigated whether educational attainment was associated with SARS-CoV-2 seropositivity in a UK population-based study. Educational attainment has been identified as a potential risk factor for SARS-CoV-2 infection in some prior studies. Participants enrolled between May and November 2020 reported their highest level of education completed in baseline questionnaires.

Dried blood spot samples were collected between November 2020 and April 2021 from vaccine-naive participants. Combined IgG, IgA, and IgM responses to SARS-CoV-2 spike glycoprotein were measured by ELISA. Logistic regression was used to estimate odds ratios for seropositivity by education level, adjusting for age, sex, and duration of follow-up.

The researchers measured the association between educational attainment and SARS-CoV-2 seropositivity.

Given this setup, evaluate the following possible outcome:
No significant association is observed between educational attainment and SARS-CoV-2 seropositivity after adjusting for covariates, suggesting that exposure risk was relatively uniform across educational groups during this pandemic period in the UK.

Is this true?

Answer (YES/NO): NO